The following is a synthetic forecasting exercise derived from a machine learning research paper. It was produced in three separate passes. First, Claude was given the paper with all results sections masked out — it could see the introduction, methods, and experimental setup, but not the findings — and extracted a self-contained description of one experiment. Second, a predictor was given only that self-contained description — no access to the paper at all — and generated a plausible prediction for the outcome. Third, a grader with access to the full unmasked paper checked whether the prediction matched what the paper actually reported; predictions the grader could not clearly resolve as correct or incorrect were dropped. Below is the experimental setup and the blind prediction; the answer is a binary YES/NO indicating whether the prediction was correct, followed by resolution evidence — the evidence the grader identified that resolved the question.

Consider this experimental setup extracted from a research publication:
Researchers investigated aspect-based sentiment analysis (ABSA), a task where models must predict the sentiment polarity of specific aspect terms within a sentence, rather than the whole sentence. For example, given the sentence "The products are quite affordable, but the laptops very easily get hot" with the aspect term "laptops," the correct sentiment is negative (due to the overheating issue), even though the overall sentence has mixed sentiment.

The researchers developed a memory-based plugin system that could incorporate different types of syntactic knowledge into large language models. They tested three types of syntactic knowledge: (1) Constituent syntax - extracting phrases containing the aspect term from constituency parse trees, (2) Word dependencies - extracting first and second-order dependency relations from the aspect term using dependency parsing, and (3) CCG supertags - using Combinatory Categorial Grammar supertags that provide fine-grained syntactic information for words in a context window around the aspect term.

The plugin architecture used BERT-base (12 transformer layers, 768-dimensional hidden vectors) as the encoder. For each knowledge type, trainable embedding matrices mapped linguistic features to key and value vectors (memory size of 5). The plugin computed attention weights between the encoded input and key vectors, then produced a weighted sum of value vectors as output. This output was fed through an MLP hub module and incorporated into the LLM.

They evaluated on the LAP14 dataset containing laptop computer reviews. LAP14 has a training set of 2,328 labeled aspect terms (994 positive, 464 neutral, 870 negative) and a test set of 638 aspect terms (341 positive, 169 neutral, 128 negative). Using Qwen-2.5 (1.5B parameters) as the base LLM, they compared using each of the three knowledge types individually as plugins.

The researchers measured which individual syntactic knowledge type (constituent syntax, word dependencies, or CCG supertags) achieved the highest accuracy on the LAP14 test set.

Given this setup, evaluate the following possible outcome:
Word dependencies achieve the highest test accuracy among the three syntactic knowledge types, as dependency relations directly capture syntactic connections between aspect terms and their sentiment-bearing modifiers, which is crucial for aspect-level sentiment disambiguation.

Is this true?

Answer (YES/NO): NO